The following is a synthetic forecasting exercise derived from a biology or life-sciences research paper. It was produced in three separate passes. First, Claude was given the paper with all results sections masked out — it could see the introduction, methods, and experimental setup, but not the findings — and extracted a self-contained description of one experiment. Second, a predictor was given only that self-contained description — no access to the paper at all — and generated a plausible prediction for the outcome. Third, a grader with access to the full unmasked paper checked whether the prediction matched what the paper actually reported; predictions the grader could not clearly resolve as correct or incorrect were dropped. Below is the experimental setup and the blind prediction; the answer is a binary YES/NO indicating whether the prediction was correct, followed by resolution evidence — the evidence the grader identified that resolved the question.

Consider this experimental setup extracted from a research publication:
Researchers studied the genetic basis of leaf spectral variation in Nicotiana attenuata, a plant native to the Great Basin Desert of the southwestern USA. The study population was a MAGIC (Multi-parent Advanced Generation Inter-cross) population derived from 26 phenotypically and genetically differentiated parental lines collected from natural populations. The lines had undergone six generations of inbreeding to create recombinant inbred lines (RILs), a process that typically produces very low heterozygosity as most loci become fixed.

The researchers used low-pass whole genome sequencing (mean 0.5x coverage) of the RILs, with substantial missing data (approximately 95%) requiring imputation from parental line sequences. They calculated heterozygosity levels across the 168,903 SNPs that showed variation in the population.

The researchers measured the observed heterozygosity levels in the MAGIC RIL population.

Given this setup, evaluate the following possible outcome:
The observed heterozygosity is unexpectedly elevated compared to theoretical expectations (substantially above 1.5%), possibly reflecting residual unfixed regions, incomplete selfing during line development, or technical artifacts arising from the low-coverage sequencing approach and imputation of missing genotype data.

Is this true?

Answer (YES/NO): YES